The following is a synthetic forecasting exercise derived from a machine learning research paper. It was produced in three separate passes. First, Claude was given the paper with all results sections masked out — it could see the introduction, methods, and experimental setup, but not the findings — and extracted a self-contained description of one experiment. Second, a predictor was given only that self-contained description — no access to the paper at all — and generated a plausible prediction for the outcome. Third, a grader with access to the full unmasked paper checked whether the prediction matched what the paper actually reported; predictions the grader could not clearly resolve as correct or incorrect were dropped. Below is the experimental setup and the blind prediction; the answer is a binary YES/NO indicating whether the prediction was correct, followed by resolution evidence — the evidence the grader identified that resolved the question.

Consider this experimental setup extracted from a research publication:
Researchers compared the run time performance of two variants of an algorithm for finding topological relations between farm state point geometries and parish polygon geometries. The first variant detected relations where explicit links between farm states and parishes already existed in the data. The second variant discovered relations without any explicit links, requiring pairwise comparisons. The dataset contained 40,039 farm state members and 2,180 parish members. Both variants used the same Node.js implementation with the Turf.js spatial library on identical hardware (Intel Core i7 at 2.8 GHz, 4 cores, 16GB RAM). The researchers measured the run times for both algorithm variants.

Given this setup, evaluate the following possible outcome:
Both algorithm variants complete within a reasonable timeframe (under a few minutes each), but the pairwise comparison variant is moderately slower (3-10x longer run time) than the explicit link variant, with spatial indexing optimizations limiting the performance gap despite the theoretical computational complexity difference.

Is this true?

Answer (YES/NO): NO